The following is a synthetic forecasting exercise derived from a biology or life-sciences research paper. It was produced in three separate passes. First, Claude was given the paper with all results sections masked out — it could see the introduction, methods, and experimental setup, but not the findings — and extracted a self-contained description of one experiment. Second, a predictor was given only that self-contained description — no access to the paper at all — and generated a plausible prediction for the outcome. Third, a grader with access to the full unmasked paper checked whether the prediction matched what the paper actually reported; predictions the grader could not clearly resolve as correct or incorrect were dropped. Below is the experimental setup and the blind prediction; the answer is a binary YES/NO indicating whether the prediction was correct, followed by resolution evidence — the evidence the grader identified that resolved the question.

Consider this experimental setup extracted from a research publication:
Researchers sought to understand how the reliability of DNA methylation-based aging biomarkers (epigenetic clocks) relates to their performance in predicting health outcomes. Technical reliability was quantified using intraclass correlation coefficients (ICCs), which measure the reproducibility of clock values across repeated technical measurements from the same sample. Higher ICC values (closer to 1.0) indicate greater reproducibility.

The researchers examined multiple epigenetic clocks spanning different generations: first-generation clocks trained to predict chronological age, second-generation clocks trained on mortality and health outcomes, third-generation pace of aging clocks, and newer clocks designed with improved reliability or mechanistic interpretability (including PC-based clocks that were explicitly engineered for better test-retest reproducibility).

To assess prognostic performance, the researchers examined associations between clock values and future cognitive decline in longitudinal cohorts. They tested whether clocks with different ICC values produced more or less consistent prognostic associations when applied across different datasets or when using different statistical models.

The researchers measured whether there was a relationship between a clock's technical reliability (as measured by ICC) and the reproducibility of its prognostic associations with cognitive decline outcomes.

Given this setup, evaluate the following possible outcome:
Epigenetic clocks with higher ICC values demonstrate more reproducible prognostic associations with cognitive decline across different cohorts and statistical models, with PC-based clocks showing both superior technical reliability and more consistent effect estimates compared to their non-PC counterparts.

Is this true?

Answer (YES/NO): YES